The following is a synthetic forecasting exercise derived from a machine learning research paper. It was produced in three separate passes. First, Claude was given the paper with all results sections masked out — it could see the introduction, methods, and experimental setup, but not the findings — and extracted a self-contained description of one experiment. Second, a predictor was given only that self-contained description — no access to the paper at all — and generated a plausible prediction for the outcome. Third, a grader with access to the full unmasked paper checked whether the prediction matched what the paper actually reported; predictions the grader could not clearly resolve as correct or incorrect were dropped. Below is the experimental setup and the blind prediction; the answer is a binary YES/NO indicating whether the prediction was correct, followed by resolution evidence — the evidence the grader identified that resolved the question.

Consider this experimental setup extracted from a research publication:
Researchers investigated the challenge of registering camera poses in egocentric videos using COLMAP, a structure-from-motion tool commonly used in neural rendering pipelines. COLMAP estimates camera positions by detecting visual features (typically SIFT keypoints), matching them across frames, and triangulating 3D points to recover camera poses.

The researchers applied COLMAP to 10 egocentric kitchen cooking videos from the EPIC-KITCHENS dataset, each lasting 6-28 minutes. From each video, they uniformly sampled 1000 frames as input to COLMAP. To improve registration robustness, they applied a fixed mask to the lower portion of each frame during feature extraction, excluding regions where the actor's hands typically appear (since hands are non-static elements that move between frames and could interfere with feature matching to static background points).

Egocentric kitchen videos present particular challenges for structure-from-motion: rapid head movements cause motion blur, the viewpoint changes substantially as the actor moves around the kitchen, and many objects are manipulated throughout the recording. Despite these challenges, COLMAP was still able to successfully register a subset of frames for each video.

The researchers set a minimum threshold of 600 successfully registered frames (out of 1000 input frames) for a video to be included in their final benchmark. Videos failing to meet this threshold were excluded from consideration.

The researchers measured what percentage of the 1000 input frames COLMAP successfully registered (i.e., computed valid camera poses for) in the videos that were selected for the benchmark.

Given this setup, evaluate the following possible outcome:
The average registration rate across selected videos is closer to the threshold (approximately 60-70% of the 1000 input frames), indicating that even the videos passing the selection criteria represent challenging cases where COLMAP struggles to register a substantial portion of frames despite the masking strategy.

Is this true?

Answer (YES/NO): NO